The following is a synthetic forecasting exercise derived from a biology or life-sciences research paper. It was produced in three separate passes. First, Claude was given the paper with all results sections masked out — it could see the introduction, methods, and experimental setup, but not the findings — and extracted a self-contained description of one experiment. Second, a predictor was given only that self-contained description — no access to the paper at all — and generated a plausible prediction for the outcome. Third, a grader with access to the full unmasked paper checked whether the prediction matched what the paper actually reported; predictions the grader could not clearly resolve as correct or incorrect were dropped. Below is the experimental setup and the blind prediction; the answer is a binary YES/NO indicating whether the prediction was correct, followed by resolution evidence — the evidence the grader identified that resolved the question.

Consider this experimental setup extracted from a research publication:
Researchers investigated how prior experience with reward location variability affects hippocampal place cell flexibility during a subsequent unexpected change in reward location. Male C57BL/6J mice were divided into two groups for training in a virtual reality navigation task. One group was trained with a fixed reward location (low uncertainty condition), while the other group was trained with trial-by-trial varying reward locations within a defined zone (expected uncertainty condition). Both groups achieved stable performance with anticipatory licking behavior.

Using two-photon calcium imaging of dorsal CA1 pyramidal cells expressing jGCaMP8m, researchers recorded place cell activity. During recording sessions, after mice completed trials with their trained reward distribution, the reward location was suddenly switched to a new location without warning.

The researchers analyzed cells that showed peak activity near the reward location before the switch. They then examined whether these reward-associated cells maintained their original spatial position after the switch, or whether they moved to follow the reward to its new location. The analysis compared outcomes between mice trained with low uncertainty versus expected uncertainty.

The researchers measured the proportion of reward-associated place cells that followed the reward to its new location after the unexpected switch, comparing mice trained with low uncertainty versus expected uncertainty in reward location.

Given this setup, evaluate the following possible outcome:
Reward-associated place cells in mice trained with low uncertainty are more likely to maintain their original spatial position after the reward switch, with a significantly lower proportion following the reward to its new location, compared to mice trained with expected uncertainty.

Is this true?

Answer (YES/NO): YES